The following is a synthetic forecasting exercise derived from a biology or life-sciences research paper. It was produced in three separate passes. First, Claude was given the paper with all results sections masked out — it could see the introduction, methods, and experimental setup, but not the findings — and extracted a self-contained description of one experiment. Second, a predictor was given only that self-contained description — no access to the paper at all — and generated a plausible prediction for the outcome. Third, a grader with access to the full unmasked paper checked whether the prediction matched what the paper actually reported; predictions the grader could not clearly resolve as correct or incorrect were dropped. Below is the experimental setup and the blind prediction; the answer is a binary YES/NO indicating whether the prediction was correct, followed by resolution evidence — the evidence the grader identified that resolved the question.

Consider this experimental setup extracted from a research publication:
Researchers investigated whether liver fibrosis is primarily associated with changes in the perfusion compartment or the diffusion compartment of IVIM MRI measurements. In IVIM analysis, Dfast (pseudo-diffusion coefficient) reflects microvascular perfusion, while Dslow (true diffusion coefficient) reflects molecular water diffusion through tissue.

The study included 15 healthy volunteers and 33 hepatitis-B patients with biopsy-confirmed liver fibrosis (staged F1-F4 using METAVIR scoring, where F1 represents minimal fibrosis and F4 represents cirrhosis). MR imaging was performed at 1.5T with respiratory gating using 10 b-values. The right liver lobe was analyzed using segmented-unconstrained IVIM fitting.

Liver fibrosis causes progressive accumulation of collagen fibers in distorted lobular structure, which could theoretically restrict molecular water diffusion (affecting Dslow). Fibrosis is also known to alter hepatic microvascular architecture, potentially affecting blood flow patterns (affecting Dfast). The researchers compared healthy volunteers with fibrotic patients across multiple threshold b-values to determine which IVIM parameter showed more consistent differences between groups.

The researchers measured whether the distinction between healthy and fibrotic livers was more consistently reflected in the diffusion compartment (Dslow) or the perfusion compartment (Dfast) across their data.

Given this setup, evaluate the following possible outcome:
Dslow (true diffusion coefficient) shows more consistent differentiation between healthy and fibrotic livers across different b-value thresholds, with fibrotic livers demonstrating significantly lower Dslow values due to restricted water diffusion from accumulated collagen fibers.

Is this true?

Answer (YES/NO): NO